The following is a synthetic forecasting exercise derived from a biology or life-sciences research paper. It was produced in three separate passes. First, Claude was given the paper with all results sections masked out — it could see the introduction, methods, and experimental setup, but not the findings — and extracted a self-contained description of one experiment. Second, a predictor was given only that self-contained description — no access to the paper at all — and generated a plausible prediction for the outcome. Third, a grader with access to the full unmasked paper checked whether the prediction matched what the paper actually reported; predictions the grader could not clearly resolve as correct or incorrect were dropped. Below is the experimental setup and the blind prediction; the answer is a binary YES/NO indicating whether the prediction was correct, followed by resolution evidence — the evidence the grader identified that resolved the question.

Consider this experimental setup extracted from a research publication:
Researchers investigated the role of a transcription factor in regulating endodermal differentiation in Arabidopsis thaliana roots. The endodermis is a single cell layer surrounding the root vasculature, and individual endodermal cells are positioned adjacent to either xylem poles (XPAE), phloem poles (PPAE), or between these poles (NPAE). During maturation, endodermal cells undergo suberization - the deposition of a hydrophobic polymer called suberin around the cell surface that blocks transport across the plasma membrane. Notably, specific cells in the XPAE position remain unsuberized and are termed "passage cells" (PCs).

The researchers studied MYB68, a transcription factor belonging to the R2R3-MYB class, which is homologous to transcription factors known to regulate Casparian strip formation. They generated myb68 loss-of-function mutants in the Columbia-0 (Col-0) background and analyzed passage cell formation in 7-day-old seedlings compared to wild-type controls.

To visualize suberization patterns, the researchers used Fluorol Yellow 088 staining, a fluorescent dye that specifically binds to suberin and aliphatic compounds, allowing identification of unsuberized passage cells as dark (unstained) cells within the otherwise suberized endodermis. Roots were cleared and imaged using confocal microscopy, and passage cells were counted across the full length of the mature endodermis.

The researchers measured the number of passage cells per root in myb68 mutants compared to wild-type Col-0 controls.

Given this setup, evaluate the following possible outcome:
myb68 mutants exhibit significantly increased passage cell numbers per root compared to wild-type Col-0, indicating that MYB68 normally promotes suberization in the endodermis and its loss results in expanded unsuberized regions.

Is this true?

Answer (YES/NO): YES